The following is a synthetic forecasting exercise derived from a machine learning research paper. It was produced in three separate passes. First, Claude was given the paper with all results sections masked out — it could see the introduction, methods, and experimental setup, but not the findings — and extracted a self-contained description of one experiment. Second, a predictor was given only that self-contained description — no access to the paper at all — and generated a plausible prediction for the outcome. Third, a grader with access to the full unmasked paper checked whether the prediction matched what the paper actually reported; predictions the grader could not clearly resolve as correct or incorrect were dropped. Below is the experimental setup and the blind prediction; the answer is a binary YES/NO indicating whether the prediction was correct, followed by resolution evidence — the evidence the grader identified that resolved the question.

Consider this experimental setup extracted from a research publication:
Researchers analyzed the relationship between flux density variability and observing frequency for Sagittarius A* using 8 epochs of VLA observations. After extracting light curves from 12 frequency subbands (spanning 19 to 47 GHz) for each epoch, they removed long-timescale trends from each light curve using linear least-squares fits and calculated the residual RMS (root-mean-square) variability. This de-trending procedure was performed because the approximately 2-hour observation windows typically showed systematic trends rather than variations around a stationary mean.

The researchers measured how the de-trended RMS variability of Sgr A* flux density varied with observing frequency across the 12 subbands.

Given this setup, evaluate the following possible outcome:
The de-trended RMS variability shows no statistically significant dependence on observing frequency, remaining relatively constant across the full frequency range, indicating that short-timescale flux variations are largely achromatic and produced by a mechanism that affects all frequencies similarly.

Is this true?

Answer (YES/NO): NO